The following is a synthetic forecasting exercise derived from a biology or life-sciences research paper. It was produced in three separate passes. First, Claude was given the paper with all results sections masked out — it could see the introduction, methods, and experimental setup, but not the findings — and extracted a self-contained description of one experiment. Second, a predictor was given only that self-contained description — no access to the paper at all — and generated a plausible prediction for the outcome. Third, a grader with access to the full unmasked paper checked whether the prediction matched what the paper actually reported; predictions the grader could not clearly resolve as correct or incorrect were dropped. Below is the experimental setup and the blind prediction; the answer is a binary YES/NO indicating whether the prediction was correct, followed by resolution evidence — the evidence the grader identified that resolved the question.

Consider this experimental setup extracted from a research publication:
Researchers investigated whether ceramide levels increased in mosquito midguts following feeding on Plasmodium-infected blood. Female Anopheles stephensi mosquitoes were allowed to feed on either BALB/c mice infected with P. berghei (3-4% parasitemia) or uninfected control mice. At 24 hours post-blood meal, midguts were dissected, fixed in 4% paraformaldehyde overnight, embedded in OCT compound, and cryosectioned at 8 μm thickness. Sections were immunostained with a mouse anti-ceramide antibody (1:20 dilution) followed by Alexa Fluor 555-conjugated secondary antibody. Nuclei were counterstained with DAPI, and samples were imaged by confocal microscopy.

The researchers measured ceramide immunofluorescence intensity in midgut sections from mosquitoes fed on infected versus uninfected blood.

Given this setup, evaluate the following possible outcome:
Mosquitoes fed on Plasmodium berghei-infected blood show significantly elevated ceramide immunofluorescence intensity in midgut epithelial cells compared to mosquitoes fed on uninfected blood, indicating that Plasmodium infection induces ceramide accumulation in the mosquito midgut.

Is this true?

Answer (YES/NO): YES